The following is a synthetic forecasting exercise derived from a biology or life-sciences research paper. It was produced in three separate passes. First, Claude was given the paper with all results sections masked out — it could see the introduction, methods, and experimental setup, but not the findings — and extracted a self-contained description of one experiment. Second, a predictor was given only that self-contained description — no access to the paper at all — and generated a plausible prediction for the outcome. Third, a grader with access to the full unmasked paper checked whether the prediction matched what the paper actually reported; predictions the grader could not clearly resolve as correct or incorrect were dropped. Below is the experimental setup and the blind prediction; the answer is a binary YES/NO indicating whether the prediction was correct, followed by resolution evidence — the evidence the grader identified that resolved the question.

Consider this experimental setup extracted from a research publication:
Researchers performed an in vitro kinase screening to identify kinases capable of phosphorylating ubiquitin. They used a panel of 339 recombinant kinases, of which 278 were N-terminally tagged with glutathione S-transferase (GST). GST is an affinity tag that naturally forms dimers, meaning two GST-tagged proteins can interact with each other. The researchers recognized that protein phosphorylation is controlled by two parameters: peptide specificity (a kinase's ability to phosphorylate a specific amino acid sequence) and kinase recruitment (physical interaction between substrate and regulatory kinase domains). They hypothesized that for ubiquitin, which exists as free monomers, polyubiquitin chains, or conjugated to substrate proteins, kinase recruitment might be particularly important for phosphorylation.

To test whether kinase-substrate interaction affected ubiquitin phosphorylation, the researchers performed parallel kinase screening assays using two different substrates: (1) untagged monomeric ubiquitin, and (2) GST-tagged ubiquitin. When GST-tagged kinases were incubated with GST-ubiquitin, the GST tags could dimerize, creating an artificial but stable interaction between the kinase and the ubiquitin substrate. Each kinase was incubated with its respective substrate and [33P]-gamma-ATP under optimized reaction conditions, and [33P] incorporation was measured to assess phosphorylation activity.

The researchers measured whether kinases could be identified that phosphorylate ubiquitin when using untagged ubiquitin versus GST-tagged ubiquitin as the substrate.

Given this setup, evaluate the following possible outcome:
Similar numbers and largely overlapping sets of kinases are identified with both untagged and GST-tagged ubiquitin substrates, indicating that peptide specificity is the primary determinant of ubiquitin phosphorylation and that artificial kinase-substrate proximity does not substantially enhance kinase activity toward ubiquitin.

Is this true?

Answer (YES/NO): NO